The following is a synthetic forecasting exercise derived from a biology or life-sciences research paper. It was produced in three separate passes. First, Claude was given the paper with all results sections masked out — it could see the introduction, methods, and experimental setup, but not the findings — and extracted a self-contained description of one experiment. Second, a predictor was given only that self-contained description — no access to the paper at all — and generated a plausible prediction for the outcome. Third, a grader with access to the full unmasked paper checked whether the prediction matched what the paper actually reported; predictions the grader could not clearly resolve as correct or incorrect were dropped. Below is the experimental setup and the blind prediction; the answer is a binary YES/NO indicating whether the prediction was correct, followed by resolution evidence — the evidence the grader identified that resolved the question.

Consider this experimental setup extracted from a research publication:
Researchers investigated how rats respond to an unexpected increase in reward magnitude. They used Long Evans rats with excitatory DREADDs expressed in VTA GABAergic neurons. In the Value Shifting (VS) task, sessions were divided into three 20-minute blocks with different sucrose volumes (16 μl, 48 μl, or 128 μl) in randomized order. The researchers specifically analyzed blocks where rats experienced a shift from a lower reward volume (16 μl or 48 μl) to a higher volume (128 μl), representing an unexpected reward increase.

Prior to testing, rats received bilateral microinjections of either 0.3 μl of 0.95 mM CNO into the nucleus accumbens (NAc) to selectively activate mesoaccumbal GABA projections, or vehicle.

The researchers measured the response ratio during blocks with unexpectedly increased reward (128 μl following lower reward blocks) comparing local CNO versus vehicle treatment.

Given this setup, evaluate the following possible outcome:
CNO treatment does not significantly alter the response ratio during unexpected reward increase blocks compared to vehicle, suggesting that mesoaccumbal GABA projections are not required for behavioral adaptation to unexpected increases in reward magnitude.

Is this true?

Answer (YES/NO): YES